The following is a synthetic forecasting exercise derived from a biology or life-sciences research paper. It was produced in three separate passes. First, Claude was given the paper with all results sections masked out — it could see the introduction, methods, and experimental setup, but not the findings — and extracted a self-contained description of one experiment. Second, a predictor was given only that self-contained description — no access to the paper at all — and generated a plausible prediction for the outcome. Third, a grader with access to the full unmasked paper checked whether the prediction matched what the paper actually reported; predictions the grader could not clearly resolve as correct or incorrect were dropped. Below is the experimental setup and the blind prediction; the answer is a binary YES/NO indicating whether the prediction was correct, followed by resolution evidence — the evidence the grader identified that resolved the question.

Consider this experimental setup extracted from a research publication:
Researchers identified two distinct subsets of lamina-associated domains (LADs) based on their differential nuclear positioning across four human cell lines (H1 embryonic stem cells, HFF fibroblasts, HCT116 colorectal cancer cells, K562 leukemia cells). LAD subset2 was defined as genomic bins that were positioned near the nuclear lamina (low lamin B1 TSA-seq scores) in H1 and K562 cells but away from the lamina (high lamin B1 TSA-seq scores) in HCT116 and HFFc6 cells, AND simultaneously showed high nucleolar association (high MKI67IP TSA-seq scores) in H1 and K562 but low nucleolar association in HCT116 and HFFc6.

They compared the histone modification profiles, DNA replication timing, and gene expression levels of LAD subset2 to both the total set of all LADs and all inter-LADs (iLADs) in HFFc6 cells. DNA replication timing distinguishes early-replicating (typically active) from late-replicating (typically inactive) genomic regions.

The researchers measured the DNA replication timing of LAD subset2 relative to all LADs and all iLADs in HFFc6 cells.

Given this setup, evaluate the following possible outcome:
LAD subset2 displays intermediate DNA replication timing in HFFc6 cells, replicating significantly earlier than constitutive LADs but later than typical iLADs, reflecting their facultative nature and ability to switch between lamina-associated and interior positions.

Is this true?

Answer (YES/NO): YES